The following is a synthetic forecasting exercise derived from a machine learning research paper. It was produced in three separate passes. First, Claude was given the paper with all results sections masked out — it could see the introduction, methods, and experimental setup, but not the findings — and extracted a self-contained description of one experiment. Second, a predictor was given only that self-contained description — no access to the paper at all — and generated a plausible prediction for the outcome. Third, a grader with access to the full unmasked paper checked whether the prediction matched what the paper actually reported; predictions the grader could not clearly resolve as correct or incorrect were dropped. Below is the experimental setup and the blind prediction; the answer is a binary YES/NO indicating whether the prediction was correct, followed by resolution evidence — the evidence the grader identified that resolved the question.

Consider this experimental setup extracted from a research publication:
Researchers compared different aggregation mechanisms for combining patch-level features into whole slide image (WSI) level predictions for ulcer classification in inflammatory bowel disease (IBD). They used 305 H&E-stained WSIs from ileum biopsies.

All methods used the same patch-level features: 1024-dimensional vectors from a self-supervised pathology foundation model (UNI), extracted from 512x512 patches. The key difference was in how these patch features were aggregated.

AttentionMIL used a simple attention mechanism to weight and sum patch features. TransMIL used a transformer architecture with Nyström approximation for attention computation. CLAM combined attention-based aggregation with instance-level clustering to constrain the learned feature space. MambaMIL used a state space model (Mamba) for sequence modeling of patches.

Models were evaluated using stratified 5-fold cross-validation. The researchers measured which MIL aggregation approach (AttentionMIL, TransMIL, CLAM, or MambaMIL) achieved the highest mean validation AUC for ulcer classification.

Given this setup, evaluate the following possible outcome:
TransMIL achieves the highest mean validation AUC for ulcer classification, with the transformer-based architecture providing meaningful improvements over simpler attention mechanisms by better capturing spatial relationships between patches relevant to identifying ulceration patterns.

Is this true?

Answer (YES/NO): NO